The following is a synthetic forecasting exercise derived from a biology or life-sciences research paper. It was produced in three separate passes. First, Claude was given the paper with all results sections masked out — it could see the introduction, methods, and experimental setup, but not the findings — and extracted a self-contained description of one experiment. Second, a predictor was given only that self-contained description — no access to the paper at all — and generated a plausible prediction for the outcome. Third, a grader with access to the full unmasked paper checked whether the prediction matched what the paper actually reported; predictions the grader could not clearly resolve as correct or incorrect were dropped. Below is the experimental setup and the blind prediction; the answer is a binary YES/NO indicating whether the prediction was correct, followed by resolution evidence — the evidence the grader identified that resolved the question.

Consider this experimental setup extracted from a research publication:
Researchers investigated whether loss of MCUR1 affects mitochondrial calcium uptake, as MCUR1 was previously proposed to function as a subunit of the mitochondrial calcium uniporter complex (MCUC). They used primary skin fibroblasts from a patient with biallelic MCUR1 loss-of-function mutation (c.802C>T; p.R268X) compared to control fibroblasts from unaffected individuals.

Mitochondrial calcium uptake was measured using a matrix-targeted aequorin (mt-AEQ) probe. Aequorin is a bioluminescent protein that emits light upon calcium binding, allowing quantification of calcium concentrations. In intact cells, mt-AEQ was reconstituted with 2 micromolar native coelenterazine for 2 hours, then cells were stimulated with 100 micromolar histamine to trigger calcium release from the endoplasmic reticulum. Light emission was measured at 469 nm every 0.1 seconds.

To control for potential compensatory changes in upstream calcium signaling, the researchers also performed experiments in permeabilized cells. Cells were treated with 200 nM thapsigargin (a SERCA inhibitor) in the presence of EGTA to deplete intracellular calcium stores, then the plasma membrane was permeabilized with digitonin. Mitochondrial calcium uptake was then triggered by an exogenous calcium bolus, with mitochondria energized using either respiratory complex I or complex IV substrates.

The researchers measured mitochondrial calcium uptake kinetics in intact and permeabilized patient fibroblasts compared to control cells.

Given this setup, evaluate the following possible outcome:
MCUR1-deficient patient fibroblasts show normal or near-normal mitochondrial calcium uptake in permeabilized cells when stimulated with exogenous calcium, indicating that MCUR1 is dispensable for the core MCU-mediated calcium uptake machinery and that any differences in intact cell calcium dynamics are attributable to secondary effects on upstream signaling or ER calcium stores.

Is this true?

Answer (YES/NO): NO